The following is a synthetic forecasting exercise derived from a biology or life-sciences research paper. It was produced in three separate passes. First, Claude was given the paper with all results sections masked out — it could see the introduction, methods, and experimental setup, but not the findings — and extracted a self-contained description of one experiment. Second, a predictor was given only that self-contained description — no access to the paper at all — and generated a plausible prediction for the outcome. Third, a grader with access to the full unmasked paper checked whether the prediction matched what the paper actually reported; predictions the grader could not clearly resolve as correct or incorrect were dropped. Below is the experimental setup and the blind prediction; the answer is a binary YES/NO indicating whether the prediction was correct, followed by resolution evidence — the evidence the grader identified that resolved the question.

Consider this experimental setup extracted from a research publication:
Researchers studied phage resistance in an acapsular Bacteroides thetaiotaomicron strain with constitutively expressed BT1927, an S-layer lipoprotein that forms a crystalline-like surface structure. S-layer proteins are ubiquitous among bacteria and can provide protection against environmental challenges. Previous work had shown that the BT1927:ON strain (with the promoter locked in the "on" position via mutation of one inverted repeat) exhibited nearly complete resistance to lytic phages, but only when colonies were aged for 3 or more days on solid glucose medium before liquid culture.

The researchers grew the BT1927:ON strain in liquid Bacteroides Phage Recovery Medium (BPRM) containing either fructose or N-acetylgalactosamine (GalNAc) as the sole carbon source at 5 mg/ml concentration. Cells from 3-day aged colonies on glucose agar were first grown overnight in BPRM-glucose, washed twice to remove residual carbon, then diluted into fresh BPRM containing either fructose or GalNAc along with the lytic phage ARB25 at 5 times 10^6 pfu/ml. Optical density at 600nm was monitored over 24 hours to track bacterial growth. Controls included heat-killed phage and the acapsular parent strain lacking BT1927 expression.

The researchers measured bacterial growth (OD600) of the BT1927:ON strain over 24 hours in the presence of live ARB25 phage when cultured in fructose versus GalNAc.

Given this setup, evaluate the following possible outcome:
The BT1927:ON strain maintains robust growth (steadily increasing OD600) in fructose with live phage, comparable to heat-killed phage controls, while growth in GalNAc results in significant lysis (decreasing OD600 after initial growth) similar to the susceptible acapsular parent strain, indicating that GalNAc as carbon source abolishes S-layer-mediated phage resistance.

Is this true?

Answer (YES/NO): NO